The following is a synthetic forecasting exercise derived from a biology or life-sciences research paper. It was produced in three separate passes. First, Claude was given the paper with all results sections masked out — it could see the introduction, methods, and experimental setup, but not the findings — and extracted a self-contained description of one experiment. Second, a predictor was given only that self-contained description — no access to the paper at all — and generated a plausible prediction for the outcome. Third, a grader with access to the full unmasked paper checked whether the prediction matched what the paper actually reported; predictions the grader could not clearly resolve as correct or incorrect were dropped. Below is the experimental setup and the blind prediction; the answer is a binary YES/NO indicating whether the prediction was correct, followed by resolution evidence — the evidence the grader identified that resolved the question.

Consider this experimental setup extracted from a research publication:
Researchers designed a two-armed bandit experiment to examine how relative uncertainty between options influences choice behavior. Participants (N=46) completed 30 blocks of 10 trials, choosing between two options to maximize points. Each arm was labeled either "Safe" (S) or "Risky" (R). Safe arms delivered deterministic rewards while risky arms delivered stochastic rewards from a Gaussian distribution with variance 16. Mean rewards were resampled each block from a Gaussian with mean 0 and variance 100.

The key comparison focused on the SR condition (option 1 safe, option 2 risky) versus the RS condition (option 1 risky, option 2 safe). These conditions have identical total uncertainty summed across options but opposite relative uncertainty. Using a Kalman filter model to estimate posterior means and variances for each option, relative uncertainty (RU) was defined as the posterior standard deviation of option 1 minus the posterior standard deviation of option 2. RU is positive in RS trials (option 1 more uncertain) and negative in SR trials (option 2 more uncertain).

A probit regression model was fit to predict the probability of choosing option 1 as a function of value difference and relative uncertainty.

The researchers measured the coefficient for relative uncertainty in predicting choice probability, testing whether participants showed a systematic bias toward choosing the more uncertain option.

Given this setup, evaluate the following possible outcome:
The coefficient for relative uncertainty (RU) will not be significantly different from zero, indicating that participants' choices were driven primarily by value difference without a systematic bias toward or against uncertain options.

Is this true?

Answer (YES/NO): NO